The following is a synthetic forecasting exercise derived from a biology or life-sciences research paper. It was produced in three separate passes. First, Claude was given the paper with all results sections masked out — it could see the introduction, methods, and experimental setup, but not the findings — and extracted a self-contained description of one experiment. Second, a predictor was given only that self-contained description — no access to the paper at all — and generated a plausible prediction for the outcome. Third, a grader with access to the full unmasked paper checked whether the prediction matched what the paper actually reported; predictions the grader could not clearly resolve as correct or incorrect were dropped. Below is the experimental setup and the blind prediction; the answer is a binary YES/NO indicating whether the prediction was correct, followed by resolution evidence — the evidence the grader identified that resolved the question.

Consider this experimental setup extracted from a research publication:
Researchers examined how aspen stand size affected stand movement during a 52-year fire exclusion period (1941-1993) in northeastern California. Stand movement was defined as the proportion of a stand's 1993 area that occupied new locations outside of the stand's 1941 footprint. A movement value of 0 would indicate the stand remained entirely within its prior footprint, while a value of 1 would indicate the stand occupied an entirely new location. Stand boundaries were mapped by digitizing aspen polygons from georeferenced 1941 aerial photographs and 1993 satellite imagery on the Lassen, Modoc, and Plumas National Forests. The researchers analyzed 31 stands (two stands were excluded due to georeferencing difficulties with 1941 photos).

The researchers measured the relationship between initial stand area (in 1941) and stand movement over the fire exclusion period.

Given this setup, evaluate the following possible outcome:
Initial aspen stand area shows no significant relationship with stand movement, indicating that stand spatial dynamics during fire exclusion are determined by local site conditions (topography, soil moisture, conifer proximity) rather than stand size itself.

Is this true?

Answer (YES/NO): NO